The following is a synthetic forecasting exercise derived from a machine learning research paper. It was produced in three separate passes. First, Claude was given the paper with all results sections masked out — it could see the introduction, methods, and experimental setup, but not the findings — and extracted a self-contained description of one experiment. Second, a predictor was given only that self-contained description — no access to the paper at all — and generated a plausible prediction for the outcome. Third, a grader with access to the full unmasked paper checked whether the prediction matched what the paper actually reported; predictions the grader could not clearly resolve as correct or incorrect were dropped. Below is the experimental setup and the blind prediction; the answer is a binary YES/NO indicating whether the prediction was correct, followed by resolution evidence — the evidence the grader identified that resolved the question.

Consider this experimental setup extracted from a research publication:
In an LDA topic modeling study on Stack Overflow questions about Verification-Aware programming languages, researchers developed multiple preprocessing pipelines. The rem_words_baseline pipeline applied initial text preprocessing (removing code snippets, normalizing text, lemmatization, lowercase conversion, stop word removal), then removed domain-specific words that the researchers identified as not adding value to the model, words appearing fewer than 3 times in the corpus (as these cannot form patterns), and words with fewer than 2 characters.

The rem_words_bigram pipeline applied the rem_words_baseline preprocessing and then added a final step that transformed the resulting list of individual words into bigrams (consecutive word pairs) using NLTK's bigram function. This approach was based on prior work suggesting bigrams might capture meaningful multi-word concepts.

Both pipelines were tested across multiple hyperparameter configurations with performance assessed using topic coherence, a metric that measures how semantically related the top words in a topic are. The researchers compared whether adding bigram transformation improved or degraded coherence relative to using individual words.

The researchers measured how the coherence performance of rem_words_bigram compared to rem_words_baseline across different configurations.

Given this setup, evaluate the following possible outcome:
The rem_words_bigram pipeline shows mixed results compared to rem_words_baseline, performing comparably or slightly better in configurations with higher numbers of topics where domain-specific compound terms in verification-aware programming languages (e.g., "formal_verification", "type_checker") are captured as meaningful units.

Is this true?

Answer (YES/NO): NO